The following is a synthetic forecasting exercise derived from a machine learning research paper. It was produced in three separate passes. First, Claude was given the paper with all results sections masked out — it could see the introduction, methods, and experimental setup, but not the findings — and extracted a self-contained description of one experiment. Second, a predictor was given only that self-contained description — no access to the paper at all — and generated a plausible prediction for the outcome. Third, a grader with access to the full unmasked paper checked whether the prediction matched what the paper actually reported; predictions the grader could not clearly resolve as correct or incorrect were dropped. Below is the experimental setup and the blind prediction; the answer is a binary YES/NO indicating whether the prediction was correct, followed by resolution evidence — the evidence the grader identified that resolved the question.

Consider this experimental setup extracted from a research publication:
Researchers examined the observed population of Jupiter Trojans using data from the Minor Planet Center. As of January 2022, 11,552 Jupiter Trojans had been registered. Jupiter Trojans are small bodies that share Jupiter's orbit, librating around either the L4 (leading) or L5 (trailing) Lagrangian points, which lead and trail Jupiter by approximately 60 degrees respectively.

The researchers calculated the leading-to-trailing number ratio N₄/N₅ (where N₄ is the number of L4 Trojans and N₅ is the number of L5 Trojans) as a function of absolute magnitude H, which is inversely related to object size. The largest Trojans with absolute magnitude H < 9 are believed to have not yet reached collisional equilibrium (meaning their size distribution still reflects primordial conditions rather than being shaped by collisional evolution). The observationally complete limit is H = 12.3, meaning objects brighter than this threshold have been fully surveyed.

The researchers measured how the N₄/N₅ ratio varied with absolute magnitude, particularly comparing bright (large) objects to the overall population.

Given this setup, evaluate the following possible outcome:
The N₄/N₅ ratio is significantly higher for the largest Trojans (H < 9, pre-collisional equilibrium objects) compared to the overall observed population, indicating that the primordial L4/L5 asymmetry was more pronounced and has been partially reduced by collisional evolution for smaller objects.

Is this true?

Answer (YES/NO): NO